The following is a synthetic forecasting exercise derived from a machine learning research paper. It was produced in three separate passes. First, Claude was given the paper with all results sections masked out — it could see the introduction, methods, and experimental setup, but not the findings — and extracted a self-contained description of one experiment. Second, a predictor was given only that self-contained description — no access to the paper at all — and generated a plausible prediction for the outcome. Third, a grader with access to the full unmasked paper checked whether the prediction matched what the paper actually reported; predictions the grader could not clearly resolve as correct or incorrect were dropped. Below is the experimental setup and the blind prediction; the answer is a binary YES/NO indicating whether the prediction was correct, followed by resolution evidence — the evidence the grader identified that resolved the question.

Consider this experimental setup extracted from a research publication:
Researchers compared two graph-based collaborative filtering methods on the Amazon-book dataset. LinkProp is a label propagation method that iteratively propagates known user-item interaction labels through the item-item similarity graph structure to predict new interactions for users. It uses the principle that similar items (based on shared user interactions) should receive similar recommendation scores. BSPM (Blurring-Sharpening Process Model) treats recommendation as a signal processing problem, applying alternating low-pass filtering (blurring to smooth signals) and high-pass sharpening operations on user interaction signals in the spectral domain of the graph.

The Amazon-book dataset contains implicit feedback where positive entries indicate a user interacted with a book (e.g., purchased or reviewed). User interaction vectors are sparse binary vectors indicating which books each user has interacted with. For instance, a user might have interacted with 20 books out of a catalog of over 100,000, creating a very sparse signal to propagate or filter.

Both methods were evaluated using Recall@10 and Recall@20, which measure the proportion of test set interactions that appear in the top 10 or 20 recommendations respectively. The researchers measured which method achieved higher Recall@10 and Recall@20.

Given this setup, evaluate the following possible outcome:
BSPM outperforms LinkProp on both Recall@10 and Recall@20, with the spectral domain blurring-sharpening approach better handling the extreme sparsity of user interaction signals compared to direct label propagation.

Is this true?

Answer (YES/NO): NO